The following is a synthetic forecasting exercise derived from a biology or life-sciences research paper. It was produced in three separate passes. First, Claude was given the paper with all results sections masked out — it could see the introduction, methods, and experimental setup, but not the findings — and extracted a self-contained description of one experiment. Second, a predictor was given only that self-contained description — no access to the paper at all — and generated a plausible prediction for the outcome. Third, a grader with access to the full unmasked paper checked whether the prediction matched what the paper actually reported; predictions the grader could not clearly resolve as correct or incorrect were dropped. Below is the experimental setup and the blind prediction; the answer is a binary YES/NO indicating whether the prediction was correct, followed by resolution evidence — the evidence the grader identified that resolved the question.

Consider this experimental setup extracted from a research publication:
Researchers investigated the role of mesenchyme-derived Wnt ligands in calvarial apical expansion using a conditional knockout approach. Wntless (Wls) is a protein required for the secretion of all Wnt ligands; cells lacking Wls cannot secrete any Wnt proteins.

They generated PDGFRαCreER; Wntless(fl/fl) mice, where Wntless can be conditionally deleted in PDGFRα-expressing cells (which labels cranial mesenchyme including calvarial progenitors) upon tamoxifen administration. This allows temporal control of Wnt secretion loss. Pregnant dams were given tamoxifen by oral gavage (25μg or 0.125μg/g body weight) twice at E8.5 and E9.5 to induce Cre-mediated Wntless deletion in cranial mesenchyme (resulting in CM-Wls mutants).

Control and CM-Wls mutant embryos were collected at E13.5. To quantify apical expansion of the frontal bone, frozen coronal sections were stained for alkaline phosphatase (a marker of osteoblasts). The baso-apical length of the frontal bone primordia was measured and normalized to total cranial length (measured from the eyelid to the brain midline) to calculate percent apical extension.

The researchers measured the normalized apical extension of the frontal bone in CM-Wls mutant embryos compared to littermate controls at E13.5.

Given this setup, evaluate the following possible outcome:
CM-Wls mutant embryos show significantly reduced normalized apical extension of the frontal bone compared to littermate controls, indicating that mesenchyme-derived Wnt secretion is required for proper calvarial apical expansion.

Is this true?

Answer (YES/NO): YES